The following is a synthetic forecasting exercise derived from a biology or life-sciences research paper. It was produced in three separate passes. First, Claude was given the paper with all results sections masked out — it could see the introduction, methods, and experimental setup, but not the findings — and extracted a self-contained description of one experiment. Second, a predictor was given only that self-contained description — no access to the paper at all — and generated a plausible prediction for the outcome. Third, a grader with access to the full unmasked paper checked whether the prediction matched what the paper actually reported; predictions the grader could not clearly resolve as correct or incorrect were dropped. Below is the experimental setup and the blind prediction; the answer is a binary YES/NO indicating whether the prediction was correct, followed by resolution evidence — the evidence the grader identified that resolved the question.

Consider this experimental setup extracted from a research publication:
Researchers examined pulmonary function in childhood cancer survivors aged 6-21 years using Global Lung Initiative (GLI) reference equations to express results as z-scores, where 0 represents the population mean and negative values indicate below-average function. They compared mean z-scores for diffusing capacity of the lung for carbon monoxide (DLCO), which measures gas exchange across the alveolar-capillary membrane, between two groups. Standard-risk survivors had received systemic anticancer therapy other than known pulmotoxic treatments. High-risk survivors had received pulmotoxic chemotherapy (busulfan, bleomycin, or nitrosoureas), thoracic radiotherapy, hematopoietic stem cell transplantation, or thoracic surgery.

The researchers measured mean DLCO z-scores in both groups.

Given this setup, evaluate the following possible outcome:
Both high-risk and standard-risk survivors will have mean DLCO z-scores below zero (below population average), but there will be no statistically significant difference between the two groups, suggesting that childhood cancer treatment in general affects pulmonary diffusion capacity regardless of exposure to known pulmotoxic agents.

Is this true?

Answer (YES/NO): NO